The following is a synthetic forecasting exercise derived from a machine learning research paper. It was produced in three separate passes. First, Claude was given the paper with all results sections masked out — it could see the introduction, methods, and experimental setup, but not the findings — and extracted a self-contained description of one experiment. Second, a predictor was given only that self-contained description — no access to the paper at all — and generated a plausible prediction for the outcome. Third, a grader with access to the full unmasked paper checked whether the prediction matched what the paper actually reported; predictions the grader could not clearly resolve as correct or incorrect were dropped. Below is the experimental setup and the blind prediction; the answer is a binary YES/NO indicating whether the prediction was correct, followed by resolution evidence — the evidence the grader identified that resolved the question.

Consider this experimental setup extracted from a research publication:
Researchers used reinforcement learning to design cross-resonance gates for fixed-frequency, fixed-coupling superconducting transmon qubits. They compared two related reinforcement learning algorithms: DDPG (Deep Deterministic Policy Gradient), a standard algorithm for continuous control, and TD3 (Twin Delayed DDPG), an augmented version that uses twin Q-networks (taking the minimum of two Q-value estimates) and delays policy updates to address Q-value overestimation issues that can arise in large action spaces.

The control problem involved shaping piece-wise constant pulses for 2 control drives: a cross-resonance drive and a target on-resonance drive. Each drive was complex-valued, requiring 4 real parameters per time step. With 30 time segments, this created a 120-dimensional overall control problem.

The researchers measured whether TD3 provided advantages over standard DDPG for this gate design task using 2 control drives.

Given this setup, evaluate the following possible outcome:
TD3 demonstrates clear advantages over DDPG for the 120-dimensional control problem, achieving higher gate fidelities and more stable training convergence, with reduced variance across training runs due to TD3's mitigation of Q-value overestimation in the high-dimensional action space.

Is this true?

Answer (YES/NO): NO